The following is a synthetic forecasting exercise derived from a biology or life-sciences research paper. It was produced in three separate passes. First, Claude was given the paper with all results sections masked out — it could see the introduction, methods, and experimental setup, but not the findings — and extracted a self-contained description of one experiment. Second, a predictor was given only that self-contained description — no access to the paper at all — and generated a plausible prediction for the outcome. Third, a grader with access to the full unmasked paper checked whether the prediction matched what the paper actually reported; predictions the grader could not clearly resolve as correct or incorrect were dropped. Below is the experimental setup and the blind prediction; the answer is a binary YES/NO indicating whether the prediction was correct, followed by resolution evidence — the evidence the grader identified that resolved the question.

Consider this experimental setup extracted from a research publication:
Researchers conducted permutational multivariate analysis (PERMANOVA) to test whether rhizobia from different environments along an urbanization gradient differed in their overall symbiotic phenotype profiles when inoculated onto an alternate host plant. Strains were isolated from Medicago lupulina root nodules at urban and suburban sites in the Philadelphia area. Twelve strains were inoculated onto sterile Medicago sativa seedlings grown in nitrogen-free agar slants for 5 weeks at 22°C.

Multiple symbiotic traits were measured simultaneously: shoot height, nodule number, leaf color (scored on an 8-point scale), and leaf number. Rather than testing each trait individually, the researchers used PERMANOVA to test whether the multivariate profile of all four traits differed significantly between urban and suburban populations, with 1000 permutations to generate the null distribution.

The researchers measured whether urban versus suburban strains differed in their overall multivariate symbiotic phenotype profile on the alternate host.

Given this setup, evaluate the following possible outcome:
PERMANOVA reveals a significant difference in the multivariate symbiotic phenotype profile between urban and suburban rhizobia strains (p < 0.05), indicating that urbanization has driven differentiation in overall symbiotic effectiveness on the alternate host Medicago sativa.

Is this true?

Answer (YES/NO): NO